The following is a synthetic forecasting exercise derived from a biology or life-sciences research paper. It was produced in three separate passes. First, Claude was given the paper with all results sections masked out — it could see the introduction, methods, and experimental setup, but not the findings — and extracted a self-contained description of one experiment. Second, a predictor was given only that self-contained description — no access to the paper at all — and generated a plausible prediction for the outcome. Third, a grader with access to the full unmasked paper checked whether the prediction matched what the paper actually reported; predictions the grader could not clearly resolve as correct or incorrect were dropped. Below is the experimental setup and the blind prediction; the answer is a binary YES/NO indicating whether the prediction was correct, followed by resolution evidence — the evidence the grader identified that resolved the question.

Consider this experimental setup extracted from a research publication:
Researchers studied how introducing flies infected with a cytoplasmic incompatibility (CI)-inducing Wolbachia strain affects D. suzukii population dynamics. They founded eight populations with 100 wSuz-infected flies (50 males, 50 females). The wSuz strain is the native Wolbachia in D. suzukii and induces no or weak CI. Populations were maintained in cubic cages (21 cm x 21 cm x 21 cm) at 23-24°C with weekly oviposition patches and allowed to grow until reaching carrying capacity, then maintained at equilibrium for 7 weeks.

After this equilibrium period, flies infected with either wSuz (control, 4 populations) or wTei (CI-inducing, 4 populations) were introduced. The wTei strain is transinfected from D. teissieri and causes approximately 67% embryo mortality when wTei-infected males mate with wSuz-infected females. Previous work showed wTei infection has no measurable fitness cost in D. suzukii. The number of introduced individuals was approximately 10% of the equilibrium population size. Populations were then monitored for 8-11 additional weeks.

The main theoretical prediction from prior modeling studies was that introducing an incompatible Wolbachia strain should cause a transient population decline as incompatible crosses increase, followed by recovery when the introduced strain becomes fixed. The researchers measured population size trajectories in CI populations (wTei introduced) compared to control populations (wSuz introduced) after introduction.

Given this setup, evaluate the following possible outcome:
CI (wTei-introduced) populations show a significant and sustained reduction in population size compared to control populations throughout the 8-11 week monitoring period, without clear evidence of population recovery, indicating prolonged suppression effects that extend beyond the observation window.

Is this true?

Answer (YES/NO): NO